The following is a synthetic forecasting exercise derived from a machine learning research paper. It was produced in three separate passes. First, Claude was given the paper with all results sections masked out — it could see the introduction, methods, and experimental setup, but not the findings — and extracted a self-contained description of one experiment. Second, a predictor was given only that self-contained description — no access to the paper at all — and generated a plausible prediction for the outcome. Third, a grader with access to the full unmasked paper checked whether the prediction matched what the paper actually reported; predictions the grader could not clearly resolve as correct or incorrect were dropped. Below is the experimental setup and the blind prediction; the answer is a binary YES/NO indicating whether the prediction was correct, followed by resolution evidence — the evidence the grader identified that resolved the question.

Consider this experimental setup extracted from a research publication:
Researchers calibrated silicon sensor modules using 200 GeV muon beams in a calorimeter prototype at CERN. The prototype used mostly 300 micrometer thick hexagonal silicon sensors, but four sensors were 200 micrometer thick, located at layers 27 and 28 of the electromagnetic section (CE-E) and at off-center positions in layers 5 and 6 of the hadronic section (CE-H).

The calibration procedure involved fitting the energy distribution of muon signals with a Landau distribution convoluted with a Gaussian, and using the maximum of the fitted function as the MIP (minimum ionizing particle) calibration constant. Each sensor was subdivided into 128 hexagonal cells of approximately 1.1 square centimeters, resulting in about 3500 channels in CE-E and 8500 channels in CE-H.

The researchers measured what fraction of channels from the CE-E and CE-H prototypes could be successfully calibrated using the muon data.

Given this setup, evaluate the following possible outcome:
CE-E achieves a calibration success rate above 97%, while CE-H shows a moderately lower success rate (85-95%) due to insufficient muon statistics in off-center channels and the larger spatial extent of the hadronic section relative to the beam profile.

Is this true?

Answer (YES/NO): NO